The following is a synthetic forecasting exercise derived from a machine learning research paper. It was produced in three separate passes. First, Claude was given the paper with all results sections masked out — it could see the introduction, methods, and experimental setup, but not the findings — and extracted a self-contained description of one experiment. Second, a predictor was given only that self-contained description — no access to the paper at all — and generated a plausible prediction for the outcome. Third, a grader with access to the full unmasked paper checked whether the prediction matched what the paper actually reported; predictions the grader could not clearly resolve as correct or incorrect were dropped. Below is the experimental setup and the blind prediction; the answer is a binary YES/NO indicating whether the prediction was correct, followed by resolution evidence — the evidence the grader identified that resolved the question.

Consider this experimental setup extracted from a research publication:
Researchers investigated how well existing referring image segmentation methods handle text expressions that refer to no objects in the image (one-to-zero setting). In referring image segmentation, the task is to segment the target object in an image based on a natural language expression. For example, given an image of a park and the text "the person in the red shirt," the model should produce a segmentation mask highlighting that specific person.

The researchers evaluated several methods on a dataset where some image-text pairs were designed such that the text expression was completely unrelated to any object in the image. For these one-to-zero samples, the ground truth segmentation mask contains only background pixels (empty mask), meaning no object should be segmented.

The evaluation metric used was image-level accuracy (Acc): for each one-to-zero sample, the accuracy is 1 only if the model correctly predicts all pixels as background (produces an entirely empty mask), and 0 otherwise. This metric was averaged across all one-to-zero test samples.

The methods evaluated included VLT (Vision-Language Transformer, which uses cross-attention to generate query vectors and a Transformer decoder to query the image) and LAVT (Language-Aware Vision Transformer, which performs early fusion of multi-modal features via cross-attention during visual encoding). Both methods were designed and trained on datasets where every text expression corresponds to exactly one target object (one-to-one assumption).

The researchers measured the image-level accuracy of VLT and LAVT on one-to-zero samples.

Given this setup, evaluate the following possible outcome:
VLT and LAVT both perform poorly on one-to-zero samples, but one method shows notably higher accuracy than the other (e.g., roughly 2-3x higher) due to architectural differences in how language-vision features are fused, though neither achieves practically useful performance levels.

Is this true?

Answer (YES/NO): NO